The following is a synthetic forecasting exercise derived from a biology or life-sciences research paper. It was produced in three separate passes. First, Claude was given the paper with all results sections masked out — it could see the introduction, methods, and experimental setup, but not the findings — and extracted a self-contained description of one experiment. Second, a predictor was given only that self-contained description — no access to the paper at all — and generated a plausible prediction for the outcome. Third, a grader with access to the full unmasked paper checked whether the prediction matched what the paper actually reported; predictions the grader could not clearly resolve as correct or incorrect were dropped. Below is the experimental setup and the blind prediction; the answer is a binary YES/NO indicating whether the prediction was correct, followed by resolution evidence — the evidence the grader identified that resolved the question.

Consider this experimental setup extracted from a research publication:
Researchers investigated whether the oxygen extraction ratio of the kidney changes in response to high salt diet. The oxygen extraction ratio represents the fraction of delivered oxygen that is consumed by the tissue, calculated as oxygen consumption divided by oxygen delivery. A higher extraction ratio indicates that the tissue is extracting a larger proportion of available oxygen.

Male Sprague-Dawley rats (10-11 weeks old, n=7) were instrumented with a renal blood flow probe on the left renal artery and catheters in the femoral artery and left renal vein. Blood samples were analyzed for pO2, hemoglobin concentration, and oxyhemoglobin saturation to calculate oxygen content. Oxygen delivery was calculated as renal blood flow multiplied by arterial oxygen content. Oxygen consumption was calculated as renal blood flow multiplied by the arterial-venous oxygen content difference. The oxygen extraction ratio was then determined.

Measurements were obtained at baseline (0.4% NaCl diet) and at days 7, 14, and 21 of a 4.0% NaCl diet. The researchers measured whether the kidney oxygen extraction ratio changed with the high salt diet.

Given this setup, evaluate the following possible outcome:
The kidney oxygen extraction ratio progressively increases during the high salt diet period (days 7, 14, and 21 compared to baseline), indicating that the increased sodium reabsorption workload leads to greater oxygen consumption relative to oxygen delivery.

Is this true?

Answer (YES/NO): YES